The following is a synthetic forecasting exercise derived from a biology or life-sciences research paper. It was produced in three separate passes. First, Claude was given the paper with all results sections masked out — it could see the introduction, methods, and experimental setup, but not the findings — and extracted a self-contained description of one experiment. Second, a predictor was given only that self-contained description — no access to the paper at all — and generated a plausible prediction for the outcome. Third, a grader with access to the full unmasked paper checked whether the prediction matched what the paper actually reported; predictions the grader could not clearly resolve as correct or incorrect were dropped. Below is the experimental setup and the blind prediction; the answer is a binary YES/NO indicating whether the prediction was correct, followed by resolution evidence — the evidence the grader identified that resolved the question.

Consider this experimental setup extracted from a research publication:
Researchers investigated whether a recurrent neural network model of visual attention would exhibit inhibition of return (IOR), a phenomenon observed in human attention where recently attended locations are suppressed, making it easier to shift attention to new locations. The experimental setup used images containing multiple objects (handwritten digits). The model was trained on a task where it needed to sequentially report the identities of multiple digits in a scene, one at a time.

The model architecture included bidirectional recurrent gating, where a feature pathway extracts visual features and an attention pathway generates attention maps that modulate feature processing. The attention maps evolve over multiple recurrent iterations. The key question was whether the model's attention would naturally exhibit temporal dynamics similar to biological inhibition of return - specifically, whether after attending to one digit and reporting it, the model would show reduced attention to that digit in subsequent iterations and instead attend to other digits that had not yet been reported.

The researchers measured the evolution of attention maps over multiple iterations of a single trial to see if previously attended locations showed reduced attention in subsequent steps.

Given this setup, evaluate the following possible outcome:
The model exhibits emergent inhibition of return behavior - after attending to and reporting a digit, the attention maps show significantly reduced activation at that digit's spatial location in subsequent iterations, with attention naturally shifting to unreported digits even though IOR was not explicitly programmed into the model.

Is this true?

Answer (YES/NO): NO